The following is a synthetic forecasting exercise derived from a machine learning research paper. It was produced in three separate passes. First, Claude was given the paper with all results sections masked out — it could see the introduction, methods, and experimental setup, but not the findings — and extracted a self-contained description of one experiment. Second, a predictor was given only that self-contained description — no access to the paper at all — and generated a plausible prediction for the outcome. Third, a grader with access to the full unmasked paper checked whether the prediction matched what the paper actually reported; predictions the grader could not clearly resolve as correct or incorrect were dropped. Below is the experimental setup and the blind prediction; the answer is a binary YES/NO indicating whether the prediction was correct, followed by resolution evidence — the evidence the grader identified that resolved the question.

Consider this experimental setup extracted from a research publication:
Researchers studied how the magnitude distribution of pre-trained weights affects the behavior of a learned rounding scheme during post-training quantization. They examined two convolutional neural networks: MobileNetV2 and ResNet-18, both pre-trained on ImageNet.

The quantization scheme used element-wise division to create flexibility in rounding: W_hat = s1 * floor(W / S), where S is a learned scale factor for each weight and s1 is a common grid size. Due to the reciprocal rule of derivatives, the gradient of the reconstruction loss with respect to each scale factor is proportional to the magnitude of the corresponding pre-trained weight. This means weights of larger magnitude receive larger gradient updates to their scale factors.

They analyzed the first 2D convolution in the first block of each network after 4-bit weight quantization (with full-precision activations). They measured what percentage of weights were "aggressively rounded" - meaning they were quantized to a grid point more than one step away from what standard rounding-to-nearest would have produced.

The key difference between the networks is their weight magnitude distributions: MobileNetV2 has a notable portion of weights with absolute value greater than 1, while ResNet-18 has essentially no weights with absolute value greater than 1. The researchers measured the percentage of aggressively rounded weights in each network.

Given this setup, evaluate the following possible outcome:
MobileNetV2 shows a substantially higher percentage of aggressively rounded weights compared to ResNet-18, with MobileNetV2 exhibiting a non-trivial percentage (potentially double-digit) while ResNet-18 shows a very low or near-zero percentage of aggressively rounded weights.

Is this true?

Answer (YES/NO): YES